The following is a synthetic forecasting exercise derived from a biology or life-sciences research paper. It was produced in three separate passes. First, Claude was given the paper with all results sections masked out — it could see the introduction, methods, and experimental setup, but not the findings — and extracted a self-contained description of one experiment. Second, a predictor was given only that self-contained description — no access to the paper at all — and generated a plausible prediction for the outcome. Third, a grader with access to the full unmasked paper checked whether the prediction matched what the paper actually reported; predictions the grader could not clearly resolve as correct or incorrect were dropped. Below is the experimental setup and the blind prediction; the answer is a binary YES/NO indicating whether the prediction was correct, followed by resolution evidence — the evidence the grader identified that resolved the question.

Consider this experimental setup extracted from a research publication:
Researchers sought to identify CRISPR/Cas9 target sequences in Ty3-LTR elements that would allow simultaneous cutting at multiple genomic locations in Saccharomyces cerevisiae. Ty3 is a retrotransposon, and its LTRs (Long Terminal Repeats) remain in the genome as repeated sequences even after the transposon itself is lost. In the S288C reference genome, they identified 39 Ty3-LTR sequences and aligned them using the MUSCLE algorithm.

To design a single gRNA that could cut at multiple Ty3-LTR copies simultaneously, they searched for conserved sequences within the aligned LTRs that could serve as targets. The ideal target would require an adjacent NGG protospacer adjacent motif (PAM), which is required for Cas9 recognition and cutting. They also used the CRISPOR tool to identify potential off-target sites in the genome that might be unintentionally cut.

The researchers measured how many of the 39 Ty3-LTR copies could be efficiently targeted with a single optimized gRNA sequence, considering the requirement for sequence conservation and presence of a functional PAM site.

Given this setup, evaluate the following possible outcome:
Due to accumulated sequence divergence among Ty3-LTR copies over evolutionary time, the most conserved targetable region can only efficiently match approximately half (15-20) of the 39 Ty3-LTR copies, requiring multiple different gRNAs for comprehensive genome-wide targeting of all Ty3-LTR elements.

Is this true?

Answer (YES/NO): NO